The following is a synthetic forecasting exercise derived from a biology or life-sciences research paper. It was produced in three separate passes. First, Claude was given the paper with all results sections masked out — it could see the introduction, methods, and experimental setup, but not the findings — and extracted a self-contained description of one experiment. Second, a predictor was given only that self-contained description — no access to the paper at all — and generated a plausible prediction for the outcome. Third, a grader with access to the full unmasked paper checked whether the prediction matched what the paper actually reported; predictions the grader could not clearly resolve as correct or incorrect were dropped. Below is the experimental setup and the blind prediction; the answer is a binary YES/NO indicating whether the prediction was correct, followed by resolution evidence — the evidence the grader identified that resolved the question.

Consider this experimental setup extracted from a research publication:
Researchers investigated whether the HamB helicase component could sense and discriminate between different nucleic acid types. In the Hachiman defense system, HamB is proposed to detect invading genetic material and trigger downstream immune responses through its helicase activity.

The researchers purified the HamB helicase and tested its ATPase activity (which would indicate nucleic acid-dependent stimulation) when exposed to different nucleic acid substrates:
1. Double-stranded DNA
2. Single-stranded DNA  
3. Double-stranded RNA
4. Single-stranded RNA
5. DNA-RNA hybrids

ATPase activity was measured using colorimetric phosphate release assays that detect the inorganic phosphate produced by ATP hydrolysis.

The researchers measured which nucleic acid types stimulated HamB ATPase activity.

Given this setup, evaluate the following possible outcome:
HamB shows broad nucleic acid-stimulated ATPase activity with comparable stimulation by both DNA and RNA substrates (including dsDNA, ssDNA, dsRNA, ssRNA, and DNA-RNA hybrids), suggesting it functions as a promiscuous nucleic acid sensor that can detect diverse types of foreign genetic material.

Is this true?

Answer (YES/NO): NO